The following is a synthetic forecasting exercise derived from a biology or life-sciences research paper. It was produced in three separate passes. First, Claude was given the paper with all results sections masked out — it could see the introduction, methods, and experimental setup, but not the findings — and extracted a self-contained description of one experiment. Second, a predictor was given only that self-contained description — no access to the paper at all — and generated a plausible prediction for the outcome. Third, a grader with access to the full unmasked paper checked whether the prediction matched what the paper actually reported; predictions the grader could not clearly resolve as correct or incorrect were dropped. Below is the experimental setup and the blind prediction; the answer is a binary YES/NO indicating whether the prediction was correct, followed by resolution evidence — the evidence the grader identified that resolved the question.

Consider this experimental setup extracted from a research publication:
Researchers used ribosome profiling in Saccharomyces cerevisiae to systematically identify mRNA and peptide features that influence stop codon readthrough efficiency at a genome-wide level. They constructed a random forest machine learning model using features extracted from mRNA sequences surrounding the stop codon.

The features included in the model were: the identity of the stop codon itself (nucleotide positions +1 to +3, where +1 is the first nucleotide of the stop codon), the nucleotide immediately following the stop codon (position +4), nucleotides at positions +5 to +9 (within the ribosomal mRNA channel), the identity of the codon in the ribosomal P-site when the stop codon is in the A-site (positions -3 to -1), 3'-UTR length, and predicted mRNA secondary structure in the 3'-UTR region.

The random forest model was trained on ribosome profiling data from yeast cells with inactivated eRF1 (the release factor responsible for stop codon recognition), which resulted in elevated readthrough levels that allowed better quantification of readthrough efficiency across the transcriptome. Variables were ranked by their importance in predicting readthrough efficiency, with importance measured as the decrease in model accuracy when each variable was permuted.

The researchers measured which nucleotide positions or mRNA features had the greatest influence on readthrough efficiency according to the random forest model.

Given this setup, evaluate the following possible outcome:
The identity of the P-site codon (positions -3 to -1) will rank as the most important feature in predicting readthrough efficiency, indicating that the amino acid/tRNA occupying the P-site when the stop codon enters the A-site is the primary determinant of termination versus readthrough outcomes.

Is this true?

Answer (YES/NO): NO